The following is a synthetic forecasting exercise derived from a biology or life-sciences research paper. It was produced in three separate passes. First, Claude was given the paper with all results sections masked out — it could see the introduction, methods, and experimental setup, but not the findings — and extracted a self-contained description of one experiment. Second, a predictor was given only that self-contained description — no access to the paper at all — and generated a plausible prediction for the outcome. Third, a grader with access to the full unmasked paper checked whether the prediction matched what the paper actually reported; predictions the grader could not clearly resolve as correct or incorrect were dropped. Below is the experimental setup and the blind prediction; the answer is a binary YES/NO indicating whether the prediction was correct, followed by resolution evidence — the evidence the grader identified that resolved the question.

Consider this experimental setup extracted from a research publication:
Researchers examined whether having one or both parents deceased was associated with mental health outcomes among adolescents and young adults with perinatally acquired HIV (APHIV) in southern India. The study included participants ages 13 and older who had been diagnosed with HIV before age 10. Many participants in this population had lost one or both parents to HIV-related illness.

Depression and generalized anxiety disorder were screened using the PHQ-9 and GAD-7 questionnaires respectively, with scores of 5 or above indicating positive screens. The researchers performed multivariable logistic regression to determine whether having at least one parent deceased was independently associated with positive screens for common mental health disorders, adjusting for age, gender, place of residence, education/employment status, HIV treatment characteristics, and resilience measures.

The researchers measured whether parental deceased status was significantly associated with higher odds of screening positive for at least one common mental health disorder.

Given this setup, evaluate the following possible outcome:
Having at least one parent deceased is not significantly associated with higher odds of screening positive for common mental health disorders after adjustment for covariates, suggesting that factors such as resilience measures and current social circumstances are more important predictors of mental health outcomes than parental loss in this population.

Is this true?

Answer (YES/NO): NO